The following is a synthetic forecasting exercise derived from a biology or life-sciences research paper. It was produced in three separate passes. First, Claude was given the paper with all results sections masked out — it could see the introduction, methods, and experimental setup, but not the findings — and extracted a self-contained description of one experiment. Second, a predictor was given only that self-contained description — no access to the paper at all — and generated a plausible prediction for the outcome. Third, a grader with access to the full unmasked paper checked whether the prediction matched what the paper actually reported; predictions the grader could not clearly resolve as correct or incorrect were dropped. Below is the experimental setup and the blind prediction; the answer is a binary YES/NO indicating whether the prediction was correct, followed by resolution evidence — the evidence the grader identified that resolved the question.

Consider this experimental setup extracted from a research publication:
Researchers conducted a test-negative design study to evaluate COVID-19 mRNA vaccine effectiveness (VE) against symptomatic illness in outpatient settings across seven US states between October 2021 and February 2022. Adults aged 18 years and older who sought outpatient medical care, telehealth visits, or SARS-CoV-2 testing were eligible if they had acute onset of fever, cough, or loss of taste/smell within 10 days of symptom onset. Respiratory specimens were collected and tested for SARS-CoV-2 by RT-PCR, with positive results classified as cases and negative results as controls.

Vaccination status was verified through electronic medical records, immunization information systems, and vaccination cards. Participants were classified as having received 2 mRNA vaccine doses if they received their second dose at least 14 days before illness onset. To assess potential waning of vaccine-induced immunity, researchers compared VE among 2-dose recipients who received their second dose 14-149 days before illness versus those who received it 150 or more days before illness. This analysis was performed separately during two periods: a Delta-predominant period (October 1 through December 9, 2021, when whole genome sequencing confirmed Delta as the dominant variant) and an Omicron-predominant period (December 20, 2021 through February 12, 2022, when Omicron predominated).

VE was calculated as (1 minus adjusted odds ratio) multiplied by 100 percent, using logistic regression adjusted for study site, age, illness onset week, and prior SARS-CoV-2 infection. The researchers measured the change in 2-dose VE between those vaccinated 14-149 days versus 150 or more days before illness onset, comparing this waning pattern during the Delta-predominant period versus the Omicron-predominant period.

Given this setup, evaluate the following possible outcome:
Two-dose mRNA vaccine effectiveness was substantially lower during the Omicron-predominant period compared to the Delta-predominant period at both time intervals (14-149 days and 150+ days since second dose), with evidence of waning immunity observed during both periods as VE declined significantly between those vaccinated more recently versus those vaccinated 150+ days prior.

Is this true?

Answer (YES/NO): NO